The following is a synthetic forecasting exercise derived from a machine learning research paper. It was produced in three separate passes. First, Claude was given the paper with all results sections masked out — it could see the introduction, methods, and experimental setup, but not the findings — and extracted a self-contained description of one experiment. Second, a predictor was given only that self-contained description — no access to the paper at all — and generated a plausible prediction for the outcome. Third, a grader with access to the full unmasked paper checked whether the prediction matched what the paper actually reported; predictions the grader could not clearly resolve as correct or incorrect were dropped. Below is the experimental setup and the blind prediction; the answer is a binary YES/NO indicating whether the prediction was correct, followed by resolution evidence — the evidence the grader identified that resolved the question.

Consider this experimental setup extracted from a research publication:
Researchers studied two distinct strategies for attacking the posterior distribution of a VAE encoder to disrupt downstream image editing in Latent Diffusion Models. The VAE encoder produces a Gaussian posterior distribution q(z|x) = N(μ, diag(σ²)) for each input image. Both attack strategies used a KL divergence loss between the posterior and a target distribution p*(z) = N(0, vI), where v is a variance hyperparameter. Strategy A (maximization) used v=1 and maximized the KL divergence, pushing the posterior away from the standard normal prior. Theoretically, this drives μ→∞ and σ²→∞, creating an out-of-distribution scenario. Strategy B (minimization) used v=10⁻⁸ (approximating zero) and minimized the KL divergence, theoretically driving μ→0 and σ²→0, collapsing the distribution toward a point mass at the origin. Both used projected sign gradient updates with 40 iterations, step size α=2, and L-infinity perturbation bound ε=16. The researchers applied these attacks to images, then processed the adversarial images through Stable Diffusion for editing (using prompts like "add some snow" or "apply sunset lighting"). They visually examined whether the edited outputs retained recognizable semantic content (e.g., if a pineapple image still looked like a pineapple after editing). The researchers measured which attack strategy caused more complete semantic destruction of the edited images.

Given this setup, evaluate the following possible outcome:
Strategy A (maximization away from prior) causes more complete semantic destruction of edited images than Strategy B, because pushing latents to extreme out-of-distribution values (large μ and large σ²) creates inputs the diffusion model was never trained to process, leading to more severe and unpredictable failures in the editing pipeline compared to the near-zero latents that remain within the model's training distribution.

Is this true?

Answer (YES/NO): NO